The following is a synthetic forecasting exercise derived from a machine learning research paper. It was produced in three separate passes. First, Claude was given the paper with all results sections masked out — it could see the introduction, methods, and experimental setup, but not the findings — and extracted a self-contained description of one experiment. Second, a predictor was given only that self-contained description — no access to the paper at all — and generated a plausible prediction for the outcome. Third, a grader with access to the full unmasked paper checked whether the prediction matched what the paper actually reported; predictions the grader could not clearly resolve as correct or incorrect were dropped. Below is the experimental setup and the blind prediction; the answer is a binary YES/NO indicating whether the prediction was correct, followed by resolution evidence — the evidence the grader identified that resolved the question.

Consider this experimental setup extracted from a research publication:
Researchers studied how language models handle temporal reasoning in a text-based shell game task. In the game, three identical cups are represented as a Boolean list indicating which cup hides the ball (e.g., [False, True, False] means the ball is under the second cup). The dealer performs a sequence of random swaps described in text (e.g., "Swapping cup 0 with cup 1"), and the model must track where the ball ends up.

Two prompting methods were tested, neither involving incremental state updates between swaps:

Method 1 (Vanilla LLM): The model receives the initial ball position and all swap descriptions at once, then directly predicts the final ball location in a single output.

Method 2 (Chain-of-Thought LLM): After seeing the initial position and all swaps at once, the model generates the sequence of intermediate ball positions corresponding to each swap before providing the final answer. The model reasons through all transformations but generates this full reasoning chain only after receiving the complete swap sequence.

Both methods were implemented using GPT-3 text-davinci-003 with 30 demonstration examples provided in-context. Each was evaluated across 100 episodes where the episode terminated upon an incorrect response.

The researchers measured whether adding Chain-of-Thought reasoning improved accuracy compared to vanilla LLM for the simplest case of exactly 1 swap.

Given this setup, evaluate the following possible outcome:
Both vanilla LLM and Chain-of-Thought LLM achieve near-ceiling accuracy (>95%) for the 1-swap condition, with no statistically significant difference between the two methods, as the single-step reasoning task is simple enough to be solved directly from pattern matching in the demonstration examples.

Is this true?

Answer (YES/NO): NO